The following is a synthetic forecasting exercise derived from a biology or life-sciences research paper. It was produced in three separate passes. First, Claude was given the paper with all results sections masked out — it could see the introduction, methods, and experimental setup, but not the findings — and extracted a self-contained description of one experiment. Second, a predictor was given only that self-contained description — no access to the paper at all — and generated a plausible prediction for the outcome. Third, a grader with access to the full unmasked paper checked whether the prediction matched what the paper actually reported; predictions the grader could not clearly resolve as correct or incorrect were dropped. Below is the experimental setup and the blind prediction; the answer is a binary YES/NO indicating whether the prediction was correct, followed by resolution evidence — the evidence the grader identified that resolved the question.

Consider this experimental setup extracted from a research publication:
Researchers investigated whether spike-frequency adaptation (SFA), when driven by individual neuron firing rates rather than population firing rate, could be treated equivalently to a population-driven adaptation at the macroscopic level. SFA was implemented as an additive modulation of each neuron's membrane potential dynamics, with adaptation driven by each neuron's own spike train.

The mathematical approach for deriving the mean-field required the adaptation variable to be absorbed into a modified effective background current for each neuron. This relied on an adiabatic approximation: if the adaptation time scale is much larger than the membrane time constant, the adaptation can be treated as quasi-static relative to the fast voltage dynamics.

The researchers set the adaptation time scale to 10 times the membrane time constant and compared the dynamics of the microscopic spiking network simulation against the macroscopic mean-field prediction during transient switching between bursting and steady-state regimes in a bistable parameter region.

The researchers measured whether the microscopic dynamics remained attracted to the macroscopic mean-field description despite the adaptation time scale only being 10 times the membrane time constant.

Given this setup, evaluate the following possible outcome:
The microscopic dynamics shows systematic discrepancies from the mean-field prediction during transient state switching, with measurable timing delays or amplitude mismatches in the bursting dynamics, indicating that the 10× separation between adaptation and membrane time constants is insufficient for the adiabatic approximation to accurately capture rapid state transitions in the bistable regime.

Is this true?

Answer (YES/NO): NO